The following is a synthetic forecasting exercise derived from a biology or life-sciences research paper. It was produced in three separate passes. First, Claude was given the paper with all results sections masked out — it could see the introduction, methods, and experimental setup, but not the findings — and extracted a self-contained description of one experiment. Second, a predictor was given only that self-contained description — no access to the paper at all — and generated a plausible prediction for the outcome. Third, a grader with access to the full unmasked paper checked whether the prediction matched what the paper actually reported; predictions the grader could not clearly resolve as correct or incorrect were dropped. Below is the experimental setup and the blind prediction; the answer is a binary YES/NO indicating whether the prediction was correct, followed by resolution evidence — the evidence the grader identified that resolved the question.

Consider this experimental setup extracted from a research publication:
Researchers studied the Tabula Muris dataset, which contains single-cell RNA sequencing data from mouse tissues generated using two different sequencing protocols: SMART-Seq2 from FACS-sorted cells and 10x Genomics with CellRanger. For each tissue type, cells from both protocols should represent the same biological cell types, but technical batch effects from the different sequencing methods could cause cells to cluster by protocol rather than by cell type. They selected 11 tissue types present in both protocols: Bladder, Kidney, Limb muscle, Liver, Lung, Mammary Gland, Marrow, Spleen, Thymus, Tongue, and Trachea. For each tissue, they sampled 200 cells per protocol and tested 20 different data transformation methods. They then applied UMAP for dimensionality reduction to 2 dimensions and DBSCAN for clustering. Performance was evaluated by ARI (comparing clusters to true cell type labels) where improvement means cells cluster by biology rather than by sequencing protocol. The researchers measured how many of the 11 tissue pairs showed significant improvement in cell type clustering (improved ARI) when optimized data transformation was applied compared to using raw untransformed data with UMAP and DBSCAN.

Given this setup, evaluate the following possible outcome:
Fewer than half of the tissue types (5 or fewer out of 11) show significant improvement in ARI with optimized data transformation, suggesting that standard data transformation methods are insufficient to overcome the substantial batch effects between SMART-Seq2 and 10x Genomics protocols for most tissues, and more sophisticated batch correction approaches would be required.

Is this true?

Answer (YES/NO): NO